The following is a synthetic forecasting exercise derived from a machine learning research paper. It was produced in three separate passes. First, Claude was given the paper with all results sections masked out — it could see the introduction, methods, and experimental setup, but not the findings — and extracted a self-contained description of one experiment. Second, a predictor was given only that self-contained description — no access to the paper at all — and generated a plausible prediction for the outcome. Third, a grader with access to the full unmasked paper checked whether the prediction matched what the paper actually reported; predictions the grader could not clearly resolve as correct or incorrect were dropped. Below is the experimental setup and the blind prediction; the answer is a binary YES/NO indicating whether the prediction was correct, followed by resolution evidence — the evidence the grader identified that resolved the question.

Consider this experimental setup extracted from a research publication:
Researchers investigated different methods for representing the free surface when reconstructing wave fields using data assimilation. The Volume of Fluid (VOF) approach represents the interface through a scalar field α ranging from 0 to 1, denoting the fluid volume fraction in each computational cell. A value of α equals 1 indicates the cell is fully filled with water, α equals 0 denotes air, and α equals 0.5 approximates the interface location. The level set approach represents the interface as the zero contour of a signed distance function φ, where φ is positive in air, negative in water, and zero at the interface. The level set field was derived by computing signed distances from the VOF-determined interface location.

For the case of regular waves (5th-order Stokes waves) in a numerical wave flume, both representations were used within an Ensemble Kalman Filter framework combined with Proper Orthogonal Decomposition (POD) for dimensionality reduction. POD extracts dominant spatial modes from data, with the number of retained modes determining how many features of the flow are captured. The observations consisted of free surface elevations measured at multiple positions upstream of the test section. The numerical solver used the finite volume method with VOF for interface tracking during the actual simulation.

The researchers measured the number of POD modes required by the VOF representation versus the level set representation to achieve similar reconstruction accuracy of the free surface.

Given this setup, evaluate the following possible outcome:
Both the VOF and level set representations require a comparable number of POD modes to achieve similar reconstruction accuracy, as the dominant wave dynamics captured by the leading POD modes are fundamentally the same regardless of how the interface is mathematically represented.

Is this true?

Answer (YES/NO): NO